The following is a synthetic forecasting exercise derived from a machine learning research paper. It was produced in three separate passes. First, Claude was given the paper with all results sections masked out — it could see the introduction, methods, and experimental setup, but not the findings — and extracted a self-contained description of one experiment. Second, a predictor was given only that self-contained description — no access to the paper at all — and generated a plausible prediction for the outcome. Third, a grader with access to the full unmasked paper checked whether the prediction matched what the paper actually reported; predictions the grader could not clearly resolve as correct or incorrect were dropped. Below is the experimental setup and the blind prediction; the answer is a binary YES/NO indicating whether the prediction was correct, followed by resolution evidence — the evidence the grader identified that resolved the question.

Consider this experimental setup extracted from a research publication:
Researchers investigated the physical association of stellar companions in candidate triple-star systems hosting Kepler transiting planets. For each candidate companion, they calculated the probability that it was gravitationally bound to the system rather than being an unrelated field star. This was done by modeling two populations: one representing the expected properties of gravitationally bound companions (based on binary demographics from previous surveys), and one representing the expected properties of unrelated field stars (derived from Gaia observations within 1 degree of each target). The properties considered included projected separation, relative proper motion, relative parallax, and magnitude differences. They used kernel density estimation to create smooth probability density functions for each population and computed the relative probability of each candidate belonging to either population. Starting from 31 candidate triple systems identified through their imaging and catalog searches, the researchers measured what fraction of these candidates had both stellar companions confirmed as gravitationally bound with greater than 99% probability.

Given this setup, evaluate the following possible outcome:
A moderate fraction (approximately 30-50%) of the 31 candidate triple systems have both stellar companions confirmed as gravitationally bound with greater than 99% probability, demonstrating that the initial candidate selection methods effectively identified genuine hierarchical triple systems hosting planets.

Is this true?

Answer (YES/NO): NO